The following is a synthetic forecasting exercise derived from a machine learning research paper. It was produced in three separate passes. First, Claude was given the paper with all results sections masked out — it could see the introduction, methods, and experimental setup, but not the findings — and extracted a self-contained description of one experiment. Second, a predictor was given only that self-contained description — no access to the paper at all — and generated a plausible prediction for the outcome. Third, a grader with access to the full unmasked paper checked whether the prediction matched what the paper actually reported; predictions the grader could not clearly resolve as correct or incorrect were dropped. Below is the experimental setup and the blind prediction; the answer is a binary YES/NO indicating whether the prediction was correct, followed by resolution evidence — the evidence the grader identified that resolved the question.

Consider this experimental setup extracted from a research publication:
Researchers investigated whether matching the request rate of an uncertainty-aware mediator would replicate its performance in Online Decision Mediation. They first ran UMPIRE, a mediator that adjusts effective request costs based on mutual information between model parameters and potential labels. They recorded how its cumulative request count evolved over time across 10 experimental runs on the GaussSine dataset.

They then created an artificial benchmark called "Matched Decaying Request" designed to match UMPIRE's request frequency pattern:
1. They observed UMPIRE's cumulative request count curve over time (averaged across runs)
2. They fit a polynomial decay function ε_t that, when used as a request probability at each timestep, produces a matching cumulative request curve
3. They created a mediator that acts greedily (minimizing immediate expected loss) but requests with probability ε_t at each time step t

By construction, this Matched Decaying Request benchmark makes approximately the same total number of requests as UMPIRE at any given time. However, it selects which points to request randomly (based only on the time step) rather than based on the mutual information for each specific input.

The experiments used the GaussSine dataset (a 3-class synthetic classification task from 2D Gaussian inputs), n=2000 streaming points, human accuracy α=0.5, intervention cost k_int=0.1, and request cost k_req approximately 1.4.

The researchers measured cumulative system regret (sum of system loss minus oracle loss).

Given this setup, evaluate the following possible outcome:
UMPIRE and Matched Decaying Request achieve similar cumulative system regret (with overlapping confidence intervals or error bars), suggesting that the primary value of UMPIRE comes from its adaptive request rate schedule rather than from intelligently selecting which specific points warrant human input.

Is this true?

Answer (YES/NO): NO